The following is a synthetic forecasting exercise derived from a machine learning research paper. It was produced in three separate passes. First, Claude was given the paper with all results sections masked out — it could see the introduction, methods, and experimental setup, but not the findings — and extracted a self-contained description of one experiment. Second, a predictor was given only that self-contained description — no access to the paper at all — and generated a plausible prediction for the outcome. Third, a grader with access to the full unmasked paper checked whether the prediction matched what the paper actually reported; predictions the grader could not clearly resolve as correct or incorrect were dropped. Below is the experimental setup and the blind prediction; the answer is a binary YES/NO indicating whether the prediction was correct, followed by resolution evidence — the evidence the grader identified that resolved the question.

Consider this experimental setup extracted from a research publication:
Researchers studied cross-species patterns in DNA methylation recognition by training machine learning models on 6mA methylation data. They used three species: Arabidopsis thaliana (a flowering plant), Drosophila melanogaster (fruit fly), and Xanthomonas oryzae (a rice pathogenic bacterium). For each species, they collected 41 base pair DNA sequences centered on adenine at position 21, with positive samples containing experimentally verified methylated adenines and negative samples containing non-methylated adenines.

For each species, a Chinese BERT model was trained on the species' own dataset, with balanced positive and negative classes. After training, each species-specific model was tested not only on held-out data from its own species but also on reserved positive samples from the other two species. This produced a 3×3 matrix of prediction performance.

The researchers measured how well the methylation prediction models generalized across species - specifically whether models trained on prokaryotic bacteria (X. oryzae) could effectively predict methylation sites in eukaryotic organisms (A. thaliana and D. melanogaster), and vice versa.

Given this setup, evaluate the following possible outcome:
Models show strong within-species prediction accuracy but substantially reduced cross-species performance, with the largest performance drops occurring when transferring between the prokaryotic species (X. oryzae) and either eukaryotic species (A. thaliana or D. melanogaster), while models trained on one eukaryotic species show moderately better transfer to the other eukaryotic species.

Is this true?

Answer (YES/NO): NO